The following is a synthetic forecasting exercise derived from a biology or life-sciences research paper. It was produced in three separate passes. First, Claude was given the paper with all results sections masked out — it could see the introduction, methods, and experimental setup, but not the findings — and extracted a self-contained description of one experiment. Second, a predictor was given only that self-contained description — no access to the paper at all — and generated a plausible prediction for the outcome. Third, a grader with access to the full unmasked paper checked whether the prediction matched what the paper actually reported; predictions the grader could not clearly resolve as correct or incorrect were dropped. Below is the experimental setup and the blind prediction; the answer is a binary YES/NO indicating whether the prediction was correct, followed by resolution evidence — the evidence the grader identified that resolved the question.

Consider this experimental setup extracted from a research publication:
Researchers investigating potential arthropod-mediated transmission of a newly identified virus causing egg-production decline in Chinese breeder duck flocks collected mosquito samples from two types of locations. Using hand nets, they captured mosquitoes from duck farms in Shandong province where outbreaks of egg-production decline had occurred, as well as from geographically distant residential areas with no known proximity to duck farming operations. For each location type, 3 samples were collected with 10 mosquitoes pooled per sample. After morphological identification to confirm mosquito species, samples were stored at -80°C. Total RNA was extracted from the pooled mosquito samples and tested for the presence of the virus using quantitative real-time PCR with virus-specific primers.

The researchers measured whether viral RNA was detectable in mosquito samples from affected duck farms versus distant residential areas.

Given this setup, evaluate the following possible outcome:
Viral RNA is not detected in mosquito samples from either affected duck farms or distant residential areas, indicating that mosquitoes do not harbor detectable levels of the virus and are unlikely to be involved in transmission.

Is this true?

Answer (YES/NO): NO